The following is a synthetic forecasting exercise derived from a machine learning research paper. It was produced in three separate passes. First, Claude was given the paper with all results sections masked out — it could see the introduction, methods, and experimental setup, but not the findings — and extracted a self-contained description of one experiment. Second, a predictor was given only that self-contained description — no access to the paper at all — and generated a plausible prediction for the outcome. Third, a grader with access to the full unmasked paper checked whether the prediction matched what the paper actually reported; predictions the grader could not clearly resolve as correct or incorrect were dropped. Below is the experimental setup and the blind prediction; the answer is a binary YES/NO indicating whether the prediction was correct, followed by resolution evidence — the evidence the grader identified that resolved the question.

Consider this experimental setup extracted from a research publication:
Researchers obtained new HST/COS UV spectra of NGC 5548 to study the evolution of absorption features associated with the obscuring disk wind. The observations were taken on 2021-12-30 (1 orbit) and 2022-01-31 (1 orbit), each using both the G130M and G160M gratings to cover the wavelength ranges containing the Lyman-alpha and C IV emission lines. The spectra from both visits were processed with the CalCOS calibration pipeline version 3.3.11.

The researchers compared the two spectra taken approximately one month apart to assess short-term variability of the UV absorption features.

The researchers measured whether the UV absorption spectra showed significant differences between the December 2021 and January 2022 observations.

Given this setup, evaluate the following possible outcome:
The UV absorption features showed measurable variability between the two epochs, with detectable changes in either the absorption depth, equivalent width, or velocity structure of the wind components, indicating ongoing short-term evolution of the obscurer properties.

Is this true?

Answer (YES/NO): NO